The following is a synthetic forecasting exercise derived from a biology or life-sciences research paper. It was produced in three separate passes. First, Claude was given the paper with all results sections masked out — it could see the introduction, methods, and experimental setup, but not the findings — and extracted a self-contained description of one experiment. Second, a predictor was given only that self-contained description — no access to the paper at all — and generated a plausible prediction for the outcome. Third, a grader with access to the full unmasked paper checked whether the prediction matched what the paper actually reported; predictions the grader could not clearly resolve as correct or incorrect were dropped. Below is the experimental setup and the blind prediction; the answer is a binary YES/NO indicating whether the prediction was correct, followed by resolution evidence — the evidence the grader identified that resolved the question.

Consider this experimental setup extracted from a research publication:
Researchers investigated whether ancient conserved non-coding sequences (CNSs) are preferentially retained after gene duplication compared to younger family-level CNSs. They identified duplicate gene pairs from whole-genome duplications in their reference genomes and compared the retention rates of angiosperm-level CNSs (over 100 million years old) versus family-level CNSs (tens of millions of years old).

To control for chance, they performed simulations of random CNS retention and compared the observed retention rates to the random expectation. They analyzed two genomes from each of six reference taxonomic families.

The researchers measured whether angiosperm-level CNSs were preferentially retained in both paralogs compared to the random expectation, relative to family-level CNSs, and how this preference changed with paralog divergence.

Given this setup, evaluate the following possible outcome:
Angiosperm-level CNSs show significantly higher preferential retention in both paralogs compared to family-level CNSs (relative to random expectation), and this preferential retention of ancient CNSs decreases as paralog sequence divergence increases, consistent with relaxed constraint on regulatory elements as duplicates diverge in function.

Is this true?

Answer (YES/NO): NO